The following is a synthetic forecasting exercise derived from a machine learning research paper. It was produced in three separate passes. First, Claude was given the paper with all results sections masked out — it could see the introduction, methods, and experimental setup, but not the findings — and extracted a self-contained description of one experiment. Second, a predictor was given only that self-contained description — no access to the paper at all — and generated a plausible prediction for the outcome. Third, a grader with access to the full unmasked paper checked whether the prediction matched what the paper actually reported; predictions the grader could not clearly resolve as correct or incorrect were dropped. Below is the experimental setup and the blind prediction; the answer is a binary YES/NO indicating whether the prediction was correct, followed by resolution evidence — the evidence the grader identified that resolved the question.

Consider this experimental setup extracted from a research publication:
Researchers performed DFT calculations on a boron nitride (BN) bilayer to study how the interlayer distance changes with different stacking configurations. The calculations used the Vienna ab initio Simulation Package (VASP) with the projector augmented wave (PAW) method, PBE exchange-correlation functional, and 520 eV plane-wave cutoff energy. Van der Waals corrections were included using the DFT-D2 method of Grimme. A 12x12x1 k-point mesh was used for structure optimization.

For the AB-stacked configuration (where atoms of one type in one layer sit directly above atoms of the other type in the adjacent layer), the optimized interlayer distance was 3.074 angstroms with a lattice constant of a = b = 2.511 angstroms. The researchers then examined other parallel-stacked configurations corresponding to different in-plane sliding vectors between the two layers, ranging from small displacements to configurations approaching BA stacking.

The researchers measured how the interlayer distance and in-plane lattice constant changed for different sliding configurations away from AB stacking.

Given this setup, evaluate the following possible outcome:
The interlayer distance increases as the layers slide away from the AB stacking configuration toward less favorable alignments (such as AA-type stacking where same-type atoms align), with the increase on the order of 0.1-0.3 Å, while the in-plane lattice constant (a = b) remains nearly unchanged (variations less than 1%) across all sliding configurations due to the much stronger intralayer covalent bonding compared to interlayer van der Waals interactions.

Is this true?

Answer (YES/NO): YES